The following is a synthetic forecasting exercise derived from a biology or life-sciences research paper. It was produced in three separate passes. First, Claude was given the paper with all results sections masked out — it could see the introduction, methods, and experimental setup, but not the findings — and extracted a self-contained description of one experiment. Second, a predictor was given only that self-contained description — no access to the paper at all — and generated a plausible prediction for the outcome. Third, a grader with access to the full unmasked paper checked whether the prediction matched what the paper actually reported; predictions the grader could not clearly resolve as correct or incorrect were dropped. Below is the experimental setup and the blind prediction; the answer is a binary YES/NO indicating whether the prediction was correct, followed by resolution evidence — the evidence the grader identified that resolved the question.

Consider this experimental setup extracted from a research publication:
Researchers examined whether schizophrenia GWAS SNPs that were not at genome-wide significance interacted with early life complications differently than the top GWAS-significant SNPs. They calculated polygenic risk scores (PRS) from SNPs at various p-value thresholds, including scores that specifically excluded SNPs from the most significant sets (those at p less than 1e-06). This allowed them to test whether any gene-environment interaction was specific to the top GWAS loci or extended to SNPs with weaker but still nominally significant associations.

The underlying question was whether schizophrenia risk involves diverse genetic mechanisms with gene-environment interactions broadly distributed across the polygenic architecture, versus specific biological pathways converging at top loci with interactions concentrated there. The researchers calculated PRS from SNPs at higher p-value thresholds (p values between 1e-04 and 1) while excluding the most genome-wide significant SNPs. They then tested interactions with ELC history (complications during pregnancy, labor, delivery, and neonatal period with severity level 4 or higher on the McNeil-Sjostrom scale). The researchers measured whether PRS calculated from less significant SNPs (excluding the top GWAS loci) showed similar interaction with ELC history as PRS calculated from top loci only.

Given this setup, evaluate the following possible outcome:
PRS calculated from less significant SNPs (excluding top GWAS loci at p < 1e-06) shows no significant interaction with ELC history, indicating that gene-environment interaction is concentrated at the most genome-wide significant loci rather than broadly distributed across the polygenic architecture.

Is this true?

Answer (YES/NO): YES